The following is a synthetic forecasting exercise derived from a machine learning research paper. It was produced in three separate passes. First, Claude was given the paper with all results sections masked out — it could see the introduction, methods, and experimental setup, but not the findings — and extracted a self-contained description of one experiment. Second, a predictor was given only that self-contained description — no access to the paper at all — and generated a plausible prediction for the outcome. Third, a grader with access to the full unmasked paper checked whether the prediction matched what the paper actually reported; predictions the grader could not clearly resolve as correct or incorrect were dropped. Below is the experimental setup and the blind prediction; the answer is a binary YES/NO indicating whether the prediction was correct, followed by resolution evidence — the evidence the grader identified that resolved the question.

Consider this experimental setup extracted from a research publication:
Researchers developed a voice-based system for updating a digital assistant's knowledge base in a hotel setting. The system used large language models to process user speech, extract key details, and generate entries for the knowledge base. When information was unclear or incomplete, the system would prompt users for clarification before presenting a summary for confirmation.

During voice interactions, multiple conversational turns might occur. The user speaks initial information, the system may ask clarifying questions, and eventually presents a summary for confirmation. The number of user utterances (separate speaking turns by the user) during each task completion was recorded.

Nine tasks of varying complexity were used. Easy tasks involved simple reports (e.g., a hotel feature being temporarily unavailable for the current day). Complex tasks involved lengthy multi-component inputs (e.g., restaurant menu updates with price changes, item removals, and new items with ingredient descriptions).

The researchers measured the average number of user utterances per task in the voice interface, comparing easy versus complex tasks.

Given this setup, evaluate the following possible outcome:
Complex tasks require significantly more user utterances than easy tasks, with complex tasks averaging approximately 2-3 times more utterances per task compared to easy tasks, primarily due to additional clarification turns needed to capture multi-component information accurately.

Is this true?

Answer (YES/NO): YES